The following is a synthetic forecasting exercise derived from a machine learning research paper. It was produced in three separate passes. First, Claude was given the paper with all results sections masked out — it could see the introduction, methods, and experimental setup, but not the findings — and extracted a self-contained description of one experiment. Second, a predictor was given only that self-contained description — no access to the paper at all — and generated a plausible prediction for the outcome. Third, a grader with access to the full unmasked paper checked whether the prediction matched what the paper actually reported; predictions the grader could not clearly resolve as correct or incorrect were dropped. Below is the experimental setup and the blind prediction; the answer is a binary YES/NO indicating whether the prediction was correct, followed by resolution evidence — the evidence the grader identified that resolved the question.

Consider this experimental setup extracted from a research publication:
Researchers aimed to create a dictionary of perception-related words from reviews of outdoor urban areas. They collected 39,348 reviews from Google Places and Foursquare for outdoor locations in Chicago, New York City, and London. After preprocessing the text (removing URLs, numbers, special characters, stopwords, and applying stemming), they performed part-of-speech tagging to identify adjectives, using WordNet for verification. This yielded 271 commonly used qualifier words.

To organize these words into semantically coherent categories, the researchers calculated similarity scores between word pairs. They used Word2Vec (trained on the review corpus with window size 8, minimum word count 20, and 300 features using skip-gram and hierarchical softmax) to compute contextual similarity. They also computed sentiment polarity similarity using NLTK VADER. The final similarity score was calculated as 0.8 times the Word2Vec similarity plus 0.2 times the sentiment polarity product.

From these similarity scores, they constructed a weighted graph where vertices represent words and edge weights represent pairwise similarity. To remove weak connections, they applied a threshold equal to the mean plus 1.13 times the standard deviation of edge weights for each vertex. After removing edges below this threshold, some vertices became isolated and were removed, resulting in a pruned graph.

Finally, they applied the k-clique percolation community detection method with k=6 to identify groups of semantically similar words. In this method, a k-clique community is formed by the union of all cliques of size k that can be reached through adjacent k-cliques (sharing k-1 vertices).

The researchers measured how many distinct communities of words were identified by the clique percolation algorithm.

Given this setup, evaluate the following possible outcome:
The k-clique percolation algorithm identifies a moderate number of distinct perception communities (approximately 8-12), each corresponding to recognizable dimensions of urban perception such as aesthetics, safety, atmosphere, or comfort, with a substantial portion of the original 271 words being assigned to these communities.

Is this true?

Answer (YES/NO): YES